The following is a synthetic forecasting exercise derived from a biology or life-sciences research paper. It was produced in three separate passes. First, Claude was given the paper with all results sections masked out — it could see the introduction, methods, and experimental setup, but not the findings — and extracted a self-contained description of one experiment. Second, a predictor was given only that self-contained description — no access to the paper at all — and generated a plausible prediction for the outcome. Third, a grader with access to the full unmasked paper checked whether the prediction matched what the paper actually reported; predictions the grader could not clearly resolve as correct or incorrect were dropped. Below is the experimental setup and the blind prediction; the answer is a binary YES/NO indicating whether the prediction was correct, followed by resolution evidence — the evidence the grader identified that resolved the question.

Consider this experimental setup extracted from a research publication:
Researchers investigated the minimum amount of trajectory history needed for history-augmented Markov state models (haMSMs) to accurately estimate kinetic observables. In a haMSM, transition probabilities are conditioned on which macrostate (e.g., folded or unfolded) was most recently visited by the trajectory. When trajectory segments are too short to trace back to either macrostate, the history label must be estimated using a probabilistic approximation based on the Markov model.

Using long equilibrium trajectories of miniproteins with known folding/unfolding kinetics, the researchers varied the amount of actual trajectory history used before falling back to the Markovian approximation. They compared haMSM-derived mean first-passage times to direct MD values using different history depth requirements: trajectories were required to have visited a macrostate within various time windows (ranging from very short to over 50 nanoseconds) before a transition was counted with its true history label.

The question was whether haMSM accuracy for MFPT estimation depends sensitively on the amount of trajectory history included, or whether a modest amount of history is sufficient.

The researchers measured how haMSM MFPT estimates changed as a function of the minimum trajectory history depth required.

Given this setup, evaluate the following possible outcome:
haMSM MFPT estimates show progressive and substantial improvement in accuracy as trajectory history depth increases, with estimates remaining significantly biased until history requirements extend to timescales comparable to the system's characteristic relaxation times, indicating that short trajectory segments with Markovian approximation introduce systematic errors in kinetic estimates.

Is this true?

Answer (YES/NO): NO